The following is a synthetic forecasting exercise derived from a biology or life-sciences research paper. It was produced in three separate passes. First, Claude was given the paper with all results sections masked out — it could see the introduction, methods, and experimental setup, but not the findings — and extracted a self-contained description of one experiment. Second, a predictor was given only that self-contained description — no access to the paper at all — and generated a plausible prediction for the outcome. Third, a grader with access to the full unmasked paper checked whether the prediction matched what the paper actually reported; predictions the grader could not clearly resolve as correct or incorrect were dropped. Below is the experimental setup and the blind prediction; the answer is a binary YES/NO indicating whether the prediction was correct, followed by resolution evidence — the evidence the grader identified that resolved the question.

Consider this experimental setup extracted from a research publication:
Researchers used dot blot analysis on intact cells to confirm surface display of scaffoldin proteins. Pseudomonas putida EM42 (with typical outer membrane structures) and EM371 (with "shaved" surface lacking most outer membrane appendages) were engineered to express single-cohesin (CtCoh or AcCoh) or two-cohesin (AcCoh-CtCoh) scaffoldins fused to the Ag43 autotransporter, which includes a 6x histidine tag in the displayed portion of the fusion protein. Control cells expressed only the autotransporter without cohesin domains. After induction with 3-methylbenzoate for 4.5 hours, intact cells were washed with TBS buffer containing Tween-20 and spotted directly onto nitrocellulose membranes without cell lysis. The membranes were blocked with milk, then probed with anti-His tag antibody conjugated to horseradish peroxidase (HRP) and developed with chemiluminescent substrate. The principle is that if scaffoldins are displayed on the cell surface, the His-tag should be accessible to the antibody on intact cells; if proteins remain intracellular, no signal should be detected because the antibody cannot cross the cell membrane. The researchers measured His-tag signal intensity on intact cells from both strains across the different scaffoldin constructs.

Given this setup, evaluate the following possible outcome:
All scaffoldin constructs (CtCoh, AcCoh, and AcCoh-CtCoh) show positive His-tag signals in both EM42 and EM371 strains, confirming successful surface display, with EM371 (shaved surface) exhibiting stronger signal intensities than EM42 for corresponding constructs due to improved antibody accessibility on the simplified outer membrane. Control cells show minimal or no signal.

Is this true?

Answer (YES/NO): NO